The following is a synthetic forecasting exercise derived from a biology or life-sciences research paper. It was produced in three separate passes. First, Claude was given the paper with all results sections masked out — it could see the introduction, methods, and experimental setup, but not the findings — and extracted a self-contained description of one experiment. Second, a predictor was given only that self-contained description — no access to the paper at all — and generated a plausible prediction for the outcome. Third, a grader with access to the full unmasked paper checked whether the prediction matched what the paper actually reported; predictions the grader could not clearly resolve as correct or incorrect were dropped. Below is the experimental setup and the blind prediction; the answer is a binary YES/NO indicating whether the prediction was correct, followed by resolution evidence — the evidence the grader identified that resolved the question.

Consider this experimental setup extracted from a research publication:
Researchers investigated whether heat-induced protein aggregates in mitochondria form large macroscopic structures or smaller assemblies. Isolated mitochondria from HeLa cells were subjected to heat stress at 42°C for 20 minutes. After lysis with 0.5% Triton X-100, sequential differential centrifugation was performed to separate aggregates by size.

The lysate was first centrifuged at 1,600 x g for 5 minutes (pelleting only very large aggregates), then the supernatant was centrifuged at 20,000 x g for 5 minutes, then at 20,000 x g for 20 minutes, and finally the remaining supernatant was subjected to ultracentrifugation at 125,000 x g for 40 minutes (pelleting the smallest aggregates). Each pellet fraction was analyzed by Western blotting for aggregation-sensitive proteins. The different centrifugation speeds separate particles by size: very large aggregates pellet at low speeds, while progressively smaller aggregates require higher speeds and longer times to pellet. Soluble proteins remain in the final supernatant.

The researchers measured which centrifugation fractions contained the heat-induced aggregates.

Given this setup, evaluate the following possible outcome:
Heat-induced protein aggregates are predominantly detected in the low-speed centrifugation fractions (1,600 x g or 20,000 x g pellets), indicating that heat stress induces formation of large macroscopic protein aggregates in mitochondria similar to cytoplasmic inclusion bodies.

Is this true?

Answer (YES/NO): YES